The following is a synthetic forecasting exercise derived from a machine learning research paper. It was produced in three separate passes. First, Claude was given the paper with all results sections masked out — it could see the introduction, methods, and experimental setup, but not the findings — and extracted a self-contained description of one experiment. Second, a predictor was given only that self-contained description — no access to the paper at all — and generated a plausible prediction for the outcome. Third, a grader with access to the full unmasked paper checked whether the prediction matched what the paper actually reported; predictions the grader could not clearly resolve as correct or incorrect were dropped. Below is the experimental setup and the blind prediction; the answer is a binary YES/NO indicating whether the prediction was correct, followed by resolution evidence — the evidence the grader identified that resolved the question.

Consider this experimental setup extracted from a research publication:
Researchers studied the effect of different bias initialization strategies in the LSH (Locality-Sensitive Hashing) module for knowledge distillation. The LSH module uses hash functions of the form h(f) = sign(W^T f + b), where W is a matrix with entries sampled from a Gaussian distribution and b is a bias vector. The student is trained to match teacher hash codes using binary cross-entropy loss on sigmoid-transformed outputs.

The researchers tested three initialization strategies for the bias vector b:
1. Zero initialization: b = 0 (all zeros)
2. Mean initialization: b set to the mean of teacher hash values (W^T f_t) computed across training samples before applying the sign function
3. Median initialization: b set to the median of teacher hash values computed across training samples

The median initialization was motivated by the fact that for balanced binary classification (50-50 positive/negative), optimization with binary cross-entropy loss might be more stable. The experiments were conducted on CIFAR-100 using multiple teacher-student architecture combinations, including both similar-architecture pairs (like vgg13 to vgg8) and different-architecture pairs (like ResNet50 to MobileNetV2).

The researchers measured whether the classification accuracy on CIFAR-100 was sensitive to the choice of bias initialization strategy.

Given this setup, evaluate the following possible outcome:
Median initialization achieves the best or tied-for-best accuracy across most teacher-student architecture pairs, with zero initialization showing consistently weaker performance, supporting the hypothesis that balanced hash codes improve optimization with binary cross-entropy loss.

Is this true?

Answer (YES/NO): NO